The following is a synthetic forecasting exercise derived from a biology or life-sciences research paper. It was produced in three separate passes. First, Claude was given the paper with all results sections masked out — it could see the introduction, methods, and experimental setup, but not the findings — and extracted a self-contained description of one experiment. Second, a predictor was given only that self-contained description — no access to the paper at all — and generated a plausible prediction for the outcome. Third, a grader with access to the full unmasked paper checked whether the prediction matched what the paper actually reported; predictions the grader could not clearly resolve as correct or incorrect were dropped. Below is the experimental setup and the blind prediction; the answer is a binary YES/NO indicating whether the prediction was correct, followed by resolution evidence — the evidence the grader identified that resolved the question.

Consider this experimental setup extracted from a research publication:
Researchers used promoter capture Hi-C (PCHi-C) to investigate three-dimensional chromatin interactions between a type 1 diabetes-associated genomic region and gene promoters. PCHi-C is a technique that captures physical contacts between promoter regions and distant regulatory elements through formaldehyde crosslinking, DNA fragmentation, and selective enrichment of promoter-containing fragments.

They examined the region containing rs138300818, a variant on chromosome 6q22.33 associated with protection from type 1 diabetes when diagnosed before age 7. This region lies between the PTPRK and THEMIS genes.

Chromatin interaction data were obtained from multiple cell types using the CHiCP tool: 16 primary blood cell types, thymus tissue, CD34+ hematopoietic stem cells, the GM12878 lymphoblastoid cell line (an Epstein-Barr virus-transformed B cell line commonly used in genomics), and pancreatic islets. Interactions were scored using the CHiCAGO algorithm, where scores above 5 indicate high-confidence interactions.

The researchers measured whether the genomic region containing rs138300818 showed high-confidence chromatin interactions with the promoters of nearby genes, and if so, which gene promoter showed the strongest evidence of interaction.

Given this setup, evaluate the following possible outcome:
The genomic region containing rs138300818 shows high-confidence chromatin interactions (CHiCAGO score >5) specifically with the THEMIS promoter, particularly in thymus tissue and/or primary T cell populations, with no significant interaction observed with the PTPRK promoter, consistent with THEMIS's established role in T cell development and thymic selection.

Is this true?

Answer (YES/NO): NO